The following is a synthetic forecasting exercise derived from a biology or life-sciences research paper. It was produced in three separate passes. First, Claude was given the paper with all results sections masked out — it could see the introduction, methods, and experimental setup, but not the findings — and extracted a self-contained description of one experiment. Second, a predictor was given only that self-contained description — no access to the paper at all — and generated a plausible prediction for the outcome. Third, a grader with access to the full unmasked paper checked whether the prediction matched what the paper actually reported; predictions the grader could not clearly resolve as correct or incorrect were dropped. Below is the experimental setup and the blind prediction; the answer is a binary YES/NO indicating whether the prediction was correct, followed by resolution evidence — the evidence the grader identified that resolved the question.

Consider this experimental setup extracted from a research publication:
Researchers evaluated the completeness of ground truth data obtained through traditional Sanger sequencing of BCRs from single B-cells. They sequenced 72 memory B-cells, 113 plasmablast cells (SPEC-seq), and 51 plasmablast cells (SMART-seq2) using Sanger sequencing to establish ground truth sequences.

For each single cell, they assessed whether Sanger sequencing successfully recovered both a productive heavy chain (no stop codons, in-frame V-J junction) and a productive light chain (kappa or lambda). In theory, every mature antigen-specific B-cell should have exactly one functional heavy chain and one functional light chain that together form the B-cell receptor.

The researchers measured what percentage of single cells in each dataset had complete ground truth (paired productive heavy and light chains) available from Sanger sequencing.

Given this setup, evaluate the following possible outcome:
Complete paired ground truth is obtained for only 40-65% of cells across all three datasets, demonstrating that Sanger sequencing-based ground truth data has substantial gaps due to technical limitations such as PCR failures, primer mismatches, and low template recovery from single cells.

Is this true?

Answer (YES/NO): NO